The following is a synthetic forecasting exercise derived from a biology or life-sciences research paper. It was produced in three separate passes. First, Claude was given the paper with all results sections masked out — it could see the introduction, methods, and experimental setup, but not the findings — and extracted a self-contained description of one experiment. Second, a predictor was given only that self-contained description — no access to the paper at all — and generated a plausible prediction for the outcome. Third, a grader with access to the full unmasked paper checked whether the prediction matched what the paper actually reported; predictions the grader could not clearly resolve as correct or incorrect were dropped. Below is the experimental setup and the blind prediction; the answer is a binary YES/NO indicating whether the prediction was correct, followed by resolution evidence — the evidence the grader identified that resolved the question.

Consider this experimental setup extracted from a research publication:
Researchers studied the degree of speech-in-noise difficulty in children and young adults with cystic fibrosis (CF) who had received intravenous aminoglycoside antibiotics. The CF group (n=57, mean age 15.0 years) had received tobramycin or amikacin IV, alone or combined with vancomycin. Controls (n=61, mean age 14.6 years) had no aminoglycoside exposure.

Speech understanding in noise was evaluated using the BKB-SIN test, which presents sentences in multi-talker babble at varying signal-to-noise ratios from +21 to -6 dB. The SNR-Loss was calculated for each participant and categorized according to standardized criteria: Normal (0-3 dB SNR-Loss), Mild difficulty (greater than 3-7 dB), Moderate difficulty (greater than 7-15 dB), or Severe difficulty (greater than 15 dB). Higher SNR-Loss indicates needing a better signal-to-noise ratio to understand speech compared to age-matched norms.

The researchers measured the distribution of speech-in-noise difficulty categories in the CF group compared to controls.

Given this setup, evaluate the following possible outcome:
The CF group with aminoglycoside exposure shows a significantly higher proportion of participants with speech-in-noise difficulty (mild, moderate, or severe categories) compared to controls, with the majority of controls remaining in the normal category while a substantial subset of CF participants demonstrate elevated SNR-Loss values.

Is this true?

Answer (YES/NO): YES